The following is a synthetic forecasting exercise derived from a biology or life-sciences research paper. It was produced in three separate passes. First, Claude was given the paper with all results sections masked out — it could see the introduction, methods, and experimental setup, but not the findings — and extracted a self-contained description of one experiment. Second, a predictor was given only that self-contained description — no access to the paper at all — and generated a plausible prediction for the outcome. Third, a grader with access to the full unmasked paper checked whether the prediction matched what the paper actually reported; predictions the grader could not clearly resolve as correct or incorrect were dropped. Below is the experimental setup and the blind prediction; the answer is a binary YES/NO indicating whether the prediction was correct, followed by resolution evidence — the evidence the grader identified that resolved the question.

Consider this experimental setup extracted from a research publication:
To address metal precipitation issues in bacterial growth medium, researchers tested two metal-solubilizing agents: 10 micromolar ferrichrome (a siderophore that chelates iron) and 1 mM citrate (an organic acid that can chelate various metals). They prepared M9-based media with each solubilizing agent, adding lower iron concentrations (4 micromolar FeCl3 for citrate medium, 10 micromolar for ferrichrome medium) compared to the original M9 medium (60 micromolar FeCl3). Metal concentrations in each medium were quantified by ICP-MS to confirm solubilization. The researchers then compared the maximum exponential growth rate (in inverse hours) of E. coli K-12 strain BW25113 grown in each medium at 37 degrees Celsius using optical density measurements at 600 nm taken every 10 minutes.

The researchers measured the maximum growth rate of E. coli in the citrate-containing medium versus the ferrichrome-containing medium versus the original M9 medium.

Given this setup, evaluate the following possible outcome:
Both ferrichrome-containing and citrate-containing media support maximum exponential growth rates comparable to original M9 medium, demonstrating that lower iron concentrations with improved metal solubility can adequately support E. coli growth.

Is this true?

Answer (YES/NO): NO